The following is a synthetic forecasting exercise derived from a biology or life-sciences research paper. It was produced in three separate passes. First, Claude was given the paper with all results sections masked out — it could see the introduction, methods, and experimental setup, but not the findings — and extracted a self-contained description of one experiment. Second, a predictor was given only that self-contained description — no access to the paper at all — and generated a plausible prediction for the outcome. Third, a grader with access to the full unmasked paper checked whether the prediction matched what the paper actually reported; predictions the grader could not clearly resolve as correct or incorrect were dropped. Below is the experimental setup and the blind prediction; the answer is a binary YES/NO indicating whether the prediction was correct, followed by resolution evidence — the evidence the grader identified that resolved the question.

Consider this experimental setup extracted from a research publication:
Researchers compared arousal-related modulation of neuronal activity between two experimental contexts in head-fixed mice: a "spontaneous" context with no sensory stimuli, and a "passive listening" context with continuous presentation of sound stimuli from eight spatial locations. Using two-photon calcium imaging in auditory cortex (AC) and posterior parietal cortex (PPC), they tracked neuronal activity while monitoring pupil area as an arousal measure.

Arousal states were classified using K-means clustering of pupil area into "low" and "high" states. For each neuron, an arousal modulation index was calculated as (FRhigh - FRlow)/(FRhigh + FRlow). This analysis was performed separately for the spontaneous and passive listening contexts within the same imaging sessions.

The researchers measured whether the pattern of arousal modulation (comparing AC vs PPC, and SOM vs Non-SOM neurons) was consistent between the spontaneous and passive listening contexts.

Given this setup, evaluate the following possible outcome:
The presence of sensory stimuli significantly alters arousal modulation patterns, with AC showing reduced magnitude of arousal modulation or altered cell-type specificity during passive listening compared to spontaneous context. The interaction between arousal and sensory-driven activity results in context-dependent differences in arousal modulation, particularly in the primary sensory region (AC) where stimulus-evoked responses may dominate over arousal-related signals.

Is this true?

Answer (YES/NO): NO